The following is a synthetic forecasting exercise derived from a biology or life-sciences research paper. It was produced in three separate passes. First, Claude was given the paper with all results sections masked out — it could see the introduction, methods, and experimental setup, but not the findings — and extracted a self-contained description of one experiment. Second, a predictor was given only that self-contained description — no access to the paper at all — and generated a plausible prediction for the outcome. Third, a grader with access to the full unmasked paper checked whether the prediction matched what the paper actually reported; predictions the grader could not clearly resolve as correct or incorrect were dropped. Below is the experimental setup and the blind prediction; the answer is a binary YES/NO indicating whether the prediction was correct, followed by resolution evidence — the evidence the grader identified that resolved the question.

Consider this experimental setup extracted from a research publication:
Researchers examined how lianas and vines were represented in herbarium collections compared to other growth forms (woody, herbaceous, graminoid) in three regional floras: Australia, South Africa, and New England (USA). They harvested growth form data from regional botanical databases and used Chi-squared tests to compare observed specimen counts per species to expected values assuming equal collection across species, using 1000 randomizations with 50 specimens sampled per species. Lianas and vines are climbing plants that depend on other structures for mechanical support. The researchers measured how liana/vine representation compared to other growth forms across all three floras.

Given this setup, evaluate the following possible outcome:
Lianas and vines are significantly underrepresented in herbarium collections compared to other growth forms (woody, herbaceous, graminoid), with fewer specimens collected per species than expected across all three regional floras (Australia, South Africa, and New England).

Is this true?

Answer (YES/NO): YES